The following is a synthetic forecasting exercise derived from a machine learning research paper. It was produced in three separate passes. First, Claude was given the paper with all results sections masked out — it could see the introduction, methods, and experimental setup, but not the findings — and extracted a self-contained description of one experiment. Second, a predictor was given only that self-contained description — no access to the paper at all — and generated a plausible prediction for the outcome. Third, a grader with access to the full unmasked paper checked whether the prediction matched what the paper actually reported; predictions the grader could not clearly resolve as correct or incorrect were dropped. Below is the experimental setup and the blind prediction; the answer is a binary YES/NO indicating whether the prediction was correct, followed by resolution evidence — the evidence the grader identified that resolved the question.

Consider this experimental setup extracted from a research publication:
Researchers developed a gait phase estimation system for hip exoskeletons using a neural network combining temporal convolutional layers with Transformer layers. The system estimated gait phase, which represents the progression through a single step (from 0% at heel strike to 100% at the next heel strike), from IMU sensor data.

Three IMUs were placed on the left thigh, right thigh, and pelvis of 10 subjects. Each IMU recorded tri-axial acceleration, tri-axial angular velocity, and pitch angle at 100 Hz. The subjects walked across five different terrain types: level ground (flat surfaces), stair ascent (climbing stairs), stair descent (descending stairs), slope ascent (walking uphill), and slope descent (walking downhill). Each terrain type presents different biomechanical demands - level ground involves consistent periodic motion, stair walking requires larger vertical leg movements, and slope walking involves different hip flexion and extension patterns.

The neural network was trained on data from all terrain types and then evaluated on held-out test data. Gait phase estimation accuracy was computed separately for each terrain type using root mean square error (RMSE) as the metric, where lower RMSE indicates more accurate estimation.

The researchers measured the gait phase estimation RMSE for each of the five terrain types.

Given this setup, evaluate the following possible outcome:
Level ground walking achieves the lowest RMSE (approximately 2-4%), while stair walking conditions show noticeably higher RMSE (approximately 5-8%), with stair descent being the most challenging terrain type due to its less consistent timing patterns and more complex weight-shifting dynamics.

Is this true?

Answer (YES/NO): NO